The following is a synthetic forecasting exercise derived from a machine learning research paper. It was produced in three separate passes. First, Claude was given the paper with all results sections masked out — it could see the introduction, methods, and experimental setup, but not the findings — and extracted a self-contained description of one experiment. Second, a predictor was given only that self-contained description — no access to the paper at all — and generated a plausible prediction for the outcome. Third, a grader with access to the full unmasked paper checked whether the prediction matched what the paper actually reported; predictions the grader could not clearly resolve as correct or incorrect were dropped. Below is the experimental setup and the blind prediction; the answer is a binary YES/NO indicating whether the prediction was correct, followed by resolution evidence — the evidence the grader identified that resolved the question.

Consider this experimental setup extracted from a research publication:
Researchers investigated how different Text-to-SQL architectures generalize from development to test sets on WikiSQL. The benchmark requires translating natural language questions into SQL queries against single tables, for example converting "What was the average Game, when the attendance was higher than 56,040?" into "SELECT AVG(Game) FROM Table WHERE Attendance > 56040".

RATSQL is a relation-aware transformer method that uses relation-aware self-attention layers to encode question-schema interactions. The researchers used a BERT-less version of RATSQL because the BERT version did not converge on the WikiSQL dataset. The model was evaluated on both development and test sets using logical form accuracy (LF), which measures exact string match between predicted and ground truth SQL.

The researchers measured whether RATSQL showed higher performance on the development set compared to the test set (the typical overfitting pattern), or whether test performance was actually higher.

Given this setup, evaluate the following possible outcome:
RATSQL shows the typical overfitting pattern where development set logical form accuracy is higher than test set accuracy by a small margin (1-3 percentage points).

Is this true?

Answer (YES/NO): NO